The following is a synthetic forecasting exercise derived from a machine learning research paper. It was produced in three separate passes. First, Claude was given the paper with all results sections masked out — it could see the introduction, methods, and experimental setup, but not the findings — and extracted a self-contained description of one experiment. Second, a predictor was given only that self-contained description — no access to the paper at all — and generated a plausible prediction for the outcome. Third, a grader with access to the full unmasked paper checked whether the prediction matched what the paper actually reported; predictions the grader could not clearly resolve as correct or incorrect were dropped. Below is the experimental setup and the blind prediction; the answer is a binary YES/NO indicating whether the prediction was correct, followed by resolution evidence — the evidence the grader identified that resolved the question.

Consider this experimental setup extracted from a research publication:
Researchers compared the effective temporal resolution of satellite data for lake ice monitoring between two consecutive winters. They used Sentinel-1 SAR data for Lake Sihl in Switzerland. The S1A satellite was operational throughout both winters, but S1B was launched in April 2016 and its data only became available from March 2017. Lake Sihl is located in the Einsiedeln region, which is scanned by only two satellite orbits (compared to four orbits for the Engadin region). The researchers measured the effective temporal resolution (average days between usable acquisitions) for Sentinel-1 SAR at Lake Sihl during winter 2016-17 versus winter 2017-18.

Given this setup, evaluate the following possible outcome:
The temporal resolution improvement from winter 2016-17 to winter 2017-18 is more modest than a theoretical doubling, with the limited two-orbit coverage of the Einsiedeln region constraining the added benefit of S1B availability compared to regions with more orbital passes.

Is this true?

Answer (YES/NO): NO